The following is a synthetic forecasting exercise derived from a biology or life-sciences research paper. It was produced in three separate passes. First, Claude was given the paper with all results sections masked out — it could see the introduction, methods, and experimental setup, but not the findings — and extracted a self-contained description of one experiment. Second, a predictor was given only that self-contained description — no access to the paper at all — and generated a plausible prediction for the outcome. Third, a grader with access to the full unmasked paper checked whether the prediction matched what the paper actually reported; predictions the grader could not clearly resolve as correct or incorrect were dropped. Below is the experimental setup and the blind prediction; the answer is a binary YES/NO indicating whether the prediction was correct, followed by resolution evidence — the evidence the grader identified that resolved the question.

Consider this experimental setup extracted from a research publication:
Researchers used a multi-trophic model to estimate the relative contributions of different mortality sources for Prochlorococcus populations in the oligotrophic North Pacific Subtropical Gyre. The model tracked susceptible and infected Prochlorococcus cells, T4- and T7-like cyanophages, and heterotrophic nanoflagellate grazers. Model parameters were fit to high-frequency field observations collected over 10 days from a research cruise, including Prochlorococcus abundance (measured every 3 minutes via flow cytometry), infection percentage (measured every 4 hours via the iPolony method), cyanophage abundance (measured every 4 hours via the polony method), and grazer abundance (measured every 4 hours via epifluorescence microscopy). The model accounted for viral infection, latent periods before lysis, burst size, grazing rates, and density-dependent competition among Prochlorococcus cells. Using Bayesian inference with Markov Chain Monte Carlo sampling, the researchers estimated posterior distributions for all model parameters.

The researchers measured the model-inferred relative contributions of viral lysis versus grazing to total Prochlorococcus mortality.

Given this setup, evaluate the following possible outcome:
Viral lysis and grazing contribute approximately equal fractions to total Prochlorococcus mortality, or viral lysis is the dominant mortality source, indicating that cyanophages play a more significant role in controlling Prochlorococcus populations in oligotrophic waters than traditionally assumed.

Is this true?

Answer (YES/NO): NO